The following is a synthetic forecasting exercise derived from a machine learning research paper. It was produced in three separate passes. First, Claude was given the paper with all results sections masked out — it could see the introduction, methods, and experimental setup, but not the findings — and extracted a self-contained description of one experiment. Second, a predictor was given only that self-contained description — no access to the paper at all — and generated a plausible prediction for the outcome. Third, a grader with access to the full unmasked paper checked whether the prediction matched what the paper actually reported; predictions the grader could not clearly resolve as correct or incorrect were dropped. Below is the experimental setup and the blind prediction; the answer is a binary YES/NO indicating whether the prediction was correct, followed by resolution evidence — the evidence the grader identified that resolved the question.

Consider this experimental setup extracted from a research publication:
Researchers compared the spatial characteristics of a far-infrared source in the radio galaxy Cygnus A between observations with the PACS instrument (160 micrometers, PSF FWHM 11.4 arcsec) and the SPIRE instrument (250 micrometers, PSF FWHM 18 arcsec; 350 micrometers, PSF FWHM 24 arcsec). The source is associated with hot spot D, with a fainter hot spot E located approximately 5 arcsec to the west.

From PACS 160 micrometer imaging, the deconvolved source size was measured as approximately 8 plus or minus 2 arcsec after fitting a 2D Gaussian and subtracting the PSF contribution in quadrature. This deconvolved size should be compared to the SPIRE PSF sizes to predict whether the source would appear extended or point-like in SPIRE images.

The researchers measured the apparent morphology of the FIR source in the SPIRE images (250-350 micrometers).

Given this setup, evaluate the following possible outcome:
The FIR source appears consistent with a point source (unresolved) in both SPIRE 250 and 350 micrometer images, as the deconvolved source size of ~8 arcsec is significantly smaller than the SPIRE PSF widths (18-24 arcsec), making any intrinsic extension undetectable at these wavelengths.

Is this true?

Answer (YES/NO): YES